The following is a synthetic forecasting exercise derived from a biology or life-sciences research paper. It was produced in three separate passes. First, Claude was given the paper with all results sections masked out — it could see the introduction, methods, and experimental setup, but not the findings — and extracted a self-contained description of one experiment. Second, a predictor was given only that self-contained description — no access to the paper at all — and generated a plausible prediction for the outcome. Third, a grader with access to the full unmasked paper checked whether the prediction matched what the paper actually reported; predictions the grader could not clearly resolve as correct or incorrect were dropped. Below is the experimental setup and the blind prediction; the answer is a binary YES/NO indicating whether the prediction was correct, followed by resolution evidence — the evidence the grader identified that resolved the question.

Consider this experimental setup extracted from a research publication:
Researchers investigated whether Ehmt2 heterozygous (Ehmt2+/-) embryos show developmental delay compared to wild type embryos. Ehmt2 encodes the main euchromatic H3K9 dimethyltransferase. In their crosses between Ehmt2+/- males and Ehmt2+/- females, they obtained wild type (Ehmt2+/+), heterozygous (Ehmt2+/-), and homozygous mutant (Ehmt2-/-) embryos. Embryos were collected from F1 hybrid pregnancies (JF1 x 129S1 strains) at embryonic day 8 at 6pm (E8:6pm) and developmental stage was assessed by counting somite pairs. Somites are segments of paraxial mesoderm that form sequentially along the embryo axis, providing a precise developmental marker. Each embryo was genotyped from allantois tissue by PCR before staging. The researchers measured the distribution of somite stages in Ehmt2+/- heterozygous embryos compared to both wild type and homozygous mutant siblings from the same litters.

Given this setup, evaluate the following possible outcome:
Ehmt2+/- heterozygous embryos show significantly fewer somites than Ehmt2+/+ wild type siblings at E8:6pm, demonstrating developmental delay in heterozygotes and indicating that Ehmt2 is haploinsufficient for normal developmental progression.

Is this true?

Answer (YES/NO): NO